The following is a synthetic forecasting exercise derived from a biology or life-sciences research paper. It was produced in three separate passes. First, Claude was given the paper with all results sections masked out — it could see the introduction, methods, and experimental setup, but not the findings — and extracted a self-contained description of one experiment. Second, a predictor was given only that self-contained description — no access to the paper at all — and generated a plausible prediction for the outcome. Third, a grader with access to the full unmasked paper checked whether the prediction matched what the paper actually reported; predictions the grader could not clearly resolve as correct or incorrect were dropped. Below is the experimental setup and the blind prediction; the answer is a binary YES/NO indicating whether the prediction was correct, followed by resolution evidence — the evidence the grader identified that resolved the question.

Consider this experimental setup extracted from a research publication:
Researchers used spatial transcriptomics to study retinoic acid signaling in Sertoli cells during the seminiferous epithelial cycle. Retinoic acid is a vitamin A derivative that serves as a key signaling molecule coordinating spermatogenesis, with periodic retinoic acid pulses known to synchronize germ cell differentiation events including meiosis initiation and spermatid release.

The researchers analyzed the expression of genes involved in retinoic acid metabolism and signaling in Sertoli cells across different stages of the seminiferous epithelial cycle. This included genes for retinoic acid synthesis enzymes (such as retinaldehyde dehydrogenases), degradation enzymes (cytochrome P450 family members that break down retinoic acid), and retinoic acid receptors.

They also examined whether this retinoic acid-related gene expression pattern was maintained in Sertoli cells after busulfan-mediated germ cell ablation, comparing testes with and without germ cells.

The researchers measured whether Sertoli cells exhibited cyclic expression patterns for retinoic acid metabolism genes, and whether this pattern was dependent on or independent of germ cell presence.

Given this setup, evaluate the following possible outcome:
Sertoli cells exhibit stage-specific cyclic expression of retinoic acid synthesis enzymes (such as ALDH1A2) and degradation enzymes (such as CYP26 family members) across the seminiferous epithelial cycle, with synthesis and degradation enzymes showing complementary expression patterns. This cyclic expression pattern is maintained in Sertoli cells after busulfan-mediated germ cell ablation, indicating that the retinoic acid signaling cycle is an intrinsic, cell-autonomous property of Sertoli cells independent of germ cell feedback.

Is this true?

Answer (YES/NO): YES